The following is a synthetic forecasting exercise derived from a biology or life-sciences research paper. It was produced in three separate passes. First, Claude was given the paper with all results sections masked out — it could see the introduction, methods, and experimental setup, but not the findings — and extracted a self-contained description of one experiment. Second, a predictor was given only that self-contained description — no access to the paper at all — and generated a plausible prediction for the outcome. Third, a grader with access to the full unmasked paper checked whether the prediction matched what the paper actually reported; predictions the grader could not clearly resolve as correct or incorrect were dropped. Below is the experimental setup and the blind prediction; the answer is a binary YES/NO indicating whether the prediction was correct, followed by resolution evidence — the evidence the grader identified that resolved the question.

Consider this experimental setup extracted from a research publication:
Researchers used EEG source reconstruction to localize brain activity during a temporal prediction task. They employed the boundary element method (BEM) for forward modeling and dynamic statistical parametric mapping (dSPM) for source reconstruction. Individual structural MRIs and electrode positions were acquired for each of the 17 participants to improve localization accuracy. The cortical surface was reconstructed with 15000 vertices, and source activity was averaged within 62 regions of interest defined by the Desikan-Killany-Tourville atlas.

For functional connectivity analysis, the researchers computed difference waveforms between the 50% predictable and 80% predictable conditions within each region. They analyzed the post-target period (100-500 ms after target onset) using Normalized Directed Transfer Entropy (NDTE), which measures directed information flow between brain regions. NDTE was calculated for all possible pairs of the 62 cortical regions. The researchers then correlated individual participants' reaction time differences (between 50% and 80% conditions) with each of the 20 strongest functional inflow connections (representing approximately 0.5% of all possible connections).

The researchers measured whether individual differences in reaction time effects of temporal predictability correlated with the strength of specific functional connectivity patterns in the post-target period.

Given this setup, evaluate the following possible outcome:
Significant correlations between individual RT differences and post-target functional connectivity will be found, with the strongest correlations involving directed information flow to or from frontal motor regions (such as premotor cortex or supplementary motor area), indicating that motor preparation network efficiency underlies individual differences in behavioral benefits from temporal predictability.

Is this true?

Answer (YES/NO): NO